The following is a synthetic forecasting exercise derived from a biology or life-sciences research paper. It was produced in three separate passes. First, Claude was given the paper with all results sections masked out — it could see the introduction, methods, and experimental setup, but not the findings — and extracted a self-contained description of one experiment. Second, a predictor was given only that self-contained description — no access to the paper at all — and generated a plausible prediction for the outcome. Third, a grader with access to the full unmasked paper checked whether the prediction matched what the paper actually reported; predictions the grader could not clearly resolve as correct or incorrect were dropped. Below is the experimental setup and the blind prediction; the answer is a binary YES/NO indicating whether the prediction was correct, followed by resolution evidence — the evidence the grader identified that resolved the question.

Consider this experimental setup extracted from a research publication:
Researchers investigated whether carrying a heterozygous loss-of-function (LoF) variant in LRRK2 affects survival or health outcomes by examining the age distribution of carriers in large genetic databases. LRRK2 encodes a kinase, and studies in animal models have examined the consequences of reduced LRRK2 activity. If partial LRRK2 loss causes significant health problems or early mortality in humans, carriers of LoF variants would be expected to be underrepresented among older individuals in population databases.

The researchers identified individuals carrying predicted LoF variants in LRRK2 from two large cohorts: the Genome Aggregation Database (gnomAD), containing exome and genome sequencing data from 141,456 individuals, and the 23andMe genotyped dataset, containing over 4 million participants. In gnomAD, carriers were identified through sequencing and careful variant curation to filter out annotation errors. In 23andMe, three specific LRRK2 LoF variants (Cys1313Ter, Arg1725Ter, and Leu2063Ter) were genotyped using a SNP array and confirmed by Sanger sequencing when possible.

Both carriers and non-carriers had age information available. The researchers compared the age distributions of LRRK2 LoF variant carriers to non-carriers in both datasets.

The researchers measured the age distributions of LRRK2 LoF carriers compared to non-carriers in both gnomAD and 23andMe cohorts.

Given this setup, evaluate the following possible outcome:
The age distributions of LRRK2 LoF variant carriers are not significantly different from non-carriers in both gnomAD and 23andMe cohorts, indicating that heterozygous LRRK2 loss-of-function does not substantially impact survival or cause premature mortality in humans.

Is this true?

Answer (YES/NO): YES